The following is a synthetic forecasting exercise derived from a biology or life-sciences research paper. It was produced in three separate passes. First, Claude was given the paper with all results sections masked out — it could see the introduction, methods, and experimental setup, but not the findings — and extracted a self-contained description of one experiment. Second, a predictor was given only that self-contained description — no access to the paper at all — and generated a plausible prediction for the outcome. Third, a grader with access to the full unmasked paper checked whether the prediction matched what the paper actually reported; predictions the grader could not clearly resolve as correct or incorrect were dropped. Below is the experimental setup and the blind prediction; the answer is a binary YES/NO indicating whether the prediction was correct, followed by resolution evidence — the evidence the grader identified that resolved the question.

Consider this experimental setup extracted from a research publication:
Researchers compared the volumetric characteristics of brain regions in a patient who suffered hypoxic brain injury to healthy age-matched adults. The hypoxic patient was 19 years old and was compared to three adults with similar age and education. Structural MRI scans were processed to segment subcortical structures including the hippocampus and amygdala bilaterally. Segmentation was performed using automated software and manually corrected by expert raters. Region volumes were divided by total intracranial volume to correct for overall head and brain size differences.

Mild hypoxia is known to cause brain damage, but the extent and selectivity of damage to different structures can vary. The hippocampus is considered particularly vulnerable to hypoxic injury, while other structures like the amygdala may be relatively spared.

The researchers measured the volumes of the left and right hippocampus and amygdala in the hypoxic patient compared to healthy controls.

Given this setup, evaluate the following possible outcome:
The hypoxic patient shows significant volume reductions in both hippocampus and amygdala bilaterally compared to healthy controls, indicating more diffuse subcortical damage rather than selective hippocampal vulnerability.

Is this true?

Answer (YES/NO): NO